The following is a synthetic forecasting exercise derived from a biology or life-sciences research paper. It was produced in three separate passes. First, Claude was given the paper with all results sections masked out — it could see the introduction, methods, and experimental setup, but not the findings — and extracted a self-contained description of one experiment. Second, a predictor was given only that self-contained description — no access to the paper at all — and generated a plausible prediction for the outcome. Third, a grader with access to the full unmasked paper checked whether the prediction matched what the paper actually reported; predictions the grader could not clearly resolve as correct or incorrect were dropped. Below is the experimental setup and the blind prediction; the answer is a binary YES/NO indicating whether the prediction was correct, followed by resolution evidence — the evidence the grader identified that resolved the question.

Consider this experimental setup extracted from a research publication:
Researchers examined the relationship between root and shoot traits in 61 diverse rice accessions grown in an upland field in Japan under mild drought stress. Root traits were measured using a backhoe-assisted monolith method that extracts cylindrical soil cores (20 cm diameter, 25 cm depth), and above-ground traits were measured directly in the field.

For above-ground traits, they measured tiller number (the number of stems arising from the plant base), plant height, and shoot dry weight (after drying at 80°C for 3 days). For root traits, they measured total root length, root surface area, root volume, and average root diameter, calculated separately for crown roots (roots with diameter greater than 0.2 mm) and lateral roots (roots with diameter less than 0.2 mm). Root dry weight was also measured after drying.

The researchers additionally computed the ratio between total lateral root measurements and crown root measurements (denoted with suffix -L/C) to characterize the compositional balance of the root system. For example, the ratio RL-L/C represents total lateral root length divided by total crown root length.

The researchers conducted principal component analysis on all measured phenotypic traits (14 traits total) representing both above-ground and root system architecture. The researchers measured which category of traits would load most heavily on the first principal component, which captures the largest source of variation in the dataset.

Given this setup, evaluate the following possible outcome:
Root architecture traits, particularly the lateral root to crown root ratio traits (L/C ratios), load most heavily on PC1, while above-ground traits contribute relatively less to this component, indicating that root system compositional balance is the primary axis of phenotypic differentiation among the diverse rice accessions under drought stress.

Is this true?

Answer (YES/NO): NO